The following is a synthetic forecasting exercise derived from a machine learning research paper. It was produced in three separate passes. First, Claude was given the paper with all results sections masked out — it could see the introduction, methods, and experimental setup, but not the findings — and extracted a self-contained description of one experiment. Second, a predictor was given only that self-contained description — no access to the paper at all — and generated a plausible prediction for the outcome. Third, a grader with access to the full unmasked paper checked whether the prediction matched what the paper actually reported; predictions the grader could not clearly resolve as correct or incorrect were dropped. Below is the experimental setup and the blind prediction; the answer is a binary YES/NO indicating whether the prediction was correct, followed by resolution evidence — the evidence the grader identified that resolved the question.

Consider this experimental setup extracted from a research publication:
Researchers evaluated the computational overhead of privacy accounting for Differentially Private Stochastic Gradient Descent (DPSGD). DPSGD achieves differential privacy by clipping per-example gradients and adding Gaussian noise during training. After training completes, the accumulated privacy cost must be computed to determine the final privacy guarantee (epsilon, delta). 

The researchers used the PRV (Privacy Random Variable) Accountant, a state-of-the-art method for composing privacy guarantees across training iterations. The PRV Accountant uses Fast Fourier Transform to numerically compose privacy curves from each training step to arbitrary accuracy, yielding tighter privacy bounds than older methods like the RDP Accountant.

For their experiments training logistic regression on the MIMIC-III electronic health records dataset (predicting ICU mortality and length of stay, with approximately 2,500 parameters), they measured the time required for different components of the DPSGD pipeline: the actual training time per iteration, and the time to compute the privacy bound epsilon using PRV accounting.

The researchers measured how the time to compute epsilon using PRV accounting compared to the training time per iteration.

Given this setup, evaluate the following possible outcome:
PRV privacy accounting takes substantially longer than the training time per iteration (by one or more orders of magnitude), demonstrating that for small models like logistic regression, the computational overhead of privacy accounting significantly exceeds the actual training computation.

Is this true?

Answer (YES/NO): NO